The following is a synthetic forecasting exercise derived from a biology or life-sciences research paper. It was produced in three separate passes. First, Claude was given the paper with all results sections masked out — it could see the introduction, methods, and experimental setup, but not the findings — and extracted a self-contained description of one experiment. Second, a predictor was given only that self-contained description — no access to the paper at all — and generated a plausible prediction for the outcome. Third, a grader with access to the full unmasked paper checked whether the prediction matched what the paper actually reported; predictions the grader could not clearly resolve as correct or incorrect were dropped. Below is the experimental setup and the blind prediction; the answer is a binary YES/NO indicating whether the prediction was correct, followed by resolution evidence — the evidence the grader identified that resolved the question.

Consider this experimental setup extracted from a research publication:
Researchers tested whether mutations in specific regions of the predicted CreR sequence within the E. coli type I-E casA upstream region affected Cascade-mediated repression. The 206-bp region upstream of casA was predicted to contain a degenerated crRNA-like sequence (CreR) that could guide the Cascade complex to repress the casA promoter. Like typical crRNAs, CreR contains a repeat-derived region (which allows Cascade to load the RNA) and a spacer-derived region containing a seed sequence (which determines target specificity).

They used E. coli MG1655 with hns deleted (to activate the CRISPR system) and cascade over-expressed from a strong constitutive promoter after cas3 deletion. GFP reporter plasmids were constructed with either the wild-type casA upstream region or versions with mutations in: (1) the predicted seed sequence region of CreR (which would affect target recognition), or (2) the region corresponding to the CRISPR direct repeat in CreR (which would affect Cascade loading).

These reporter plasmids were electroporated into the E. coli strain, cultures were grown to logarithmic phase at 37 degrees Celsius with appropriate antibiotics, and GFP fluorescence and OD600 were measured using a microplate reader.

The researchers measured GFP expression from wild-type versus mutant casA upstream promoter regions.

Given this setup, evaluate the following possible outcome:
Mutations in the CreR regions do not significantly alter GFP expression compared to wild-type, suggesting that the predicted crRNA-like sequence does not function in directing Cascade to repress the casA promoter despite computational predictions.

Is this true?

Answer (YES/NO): NO